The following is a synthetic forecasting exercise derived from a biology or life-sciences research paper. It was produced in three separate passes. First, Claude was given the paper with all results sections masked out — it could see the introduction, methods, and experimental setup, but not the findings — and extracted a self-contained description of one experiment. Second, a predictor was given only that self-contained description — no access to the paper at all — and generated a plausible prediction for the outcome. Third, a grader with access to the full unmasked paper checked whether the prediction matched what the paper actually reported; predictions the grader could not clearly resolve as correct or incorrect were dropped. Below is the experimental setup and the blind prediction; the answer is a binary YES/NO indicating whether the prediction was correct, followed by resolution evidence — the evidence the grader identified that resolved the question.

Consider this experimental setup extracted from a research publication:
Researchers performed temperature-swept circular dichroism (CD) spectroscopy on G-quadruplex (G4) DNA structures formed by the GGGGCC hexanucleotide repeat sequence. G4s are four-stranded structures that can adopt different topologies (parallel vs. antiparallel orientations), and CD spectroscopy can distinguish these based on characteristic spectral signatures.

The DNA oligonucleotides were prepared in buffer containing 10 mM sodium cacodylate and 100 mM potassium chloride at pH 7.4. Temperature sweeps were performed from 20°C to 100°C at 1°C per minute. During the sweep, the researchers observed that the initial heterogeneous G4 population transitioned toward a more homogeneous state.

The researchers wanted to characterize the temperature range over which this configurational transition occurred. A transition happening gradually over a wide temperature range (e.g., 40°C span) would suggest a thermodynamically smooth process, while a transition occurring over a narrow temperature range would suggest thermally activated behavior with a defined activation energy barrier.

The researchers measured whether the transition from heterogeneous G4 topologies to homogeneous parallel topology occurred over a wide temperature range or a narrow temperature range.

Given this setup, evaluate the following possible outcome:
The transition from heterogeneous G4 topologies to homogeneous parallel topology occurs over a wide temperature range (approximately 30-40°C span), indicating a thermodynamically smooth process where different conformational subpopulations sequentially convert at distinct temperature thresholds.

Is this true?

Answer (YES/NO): NO